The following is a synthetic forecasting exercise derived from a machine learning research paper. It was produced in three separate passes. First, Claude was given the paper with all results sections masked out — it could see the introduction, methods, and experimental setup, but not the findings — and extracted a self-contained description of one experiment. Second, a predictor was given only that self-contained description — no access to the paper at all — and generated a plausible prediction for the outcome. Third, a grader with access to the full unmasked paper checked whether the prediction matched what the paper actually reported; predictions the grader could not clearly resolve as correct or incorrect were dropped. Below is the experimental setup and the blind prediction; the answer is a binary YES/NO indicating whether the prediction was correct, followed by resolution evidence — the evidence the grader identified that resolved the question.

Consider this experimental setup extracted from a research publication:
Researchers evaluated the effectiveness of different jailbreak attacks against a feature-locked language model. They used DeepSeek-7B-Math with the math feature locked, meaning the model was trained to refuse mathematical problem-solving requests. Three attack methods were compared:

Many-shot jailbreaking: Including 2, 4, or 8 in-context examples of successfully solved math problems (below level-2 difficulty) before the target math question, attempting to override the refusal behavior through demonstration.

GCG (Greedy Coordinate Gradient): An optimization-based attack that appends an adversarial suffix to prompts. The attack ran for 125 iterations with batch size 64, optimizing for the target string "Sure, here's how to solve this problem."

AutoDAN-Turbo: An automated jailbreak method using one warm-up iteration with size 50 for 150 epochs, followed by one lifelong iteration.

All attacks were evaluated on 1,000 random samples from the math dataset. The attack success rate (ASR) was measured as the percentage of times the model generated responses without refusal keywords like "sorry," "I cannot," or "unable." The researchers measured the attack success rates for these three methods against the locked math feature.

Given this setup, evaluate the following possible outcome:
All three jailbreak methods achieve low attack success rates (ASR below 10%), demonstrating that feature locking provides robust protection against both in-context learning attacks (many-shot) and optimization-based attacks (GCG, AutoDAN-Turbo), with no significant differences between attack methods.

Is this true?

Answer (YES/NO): YES